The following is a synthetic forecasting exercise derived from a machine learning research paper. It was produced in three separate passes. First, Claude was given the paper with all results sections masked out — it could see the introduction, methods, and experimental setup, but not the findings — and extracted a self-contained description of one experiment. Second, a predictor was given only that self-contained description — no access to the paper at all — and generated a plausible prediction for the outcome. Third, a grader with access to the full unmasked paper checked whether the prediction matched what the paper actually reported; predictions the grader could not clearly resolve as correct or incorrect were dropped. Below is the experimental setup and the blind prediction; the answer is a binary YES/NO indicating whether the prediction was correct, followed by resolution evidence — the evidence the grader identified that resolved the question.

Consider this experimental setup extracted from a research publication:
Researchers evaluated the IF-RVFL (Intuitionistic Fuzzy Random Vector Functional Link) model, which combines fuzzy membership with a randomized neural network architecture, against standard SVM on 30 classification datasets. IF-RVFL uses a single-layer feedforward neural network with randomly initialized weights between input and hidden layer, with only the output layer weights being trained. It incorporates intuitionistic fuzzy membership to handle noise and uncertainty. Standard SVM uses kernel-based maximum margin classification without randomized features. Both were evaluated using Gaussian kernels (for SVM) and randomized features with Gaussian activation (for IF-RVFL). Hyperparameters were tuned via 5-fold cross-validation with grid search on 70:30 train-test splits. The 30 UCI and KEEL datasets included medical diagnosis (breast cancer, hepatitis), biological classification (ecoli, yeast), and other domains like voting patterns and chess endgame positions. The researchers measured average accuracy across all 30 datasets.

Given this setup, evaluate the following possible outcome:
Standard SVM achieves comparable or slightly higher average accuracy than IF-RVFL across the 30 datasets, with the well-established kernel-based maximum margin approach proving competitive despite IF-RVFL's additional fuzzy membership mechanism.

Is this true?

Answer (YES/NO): YES